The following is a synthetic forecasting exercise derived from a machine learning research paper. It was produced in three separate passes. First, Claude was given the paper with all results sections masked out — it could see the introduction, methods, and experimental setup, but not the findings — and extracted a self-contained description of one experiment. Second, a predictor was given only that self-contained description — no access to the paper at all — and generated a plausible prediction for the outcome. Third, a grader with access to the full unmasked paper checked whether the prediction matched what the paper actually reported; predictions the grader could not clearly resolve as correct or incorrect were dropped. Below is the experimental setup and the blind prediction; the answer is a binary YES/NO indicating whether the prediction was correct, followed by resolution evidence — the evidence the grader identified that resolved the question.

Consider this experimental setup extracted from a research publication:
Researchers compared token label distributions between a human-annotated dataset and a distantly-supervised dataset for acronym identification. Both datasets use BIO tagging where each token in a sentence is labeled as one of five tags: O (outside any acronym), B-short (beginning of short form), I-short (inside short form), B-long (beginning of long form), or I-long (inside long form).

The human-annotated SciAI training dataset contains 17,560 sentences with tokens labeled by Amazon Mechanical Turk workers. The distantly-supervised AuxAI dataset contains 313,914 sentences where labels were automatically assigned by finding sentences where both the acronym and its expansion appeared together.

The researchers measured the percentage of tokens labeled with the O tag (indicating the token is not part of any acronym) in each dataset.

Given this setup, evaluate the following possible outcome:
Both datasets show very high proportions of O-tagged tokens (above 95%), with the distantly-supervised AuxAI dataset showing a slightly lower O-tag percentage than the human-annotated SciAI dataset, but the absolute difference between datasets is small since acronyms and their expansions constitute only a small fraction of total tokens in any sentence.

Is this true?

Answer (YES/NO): NO